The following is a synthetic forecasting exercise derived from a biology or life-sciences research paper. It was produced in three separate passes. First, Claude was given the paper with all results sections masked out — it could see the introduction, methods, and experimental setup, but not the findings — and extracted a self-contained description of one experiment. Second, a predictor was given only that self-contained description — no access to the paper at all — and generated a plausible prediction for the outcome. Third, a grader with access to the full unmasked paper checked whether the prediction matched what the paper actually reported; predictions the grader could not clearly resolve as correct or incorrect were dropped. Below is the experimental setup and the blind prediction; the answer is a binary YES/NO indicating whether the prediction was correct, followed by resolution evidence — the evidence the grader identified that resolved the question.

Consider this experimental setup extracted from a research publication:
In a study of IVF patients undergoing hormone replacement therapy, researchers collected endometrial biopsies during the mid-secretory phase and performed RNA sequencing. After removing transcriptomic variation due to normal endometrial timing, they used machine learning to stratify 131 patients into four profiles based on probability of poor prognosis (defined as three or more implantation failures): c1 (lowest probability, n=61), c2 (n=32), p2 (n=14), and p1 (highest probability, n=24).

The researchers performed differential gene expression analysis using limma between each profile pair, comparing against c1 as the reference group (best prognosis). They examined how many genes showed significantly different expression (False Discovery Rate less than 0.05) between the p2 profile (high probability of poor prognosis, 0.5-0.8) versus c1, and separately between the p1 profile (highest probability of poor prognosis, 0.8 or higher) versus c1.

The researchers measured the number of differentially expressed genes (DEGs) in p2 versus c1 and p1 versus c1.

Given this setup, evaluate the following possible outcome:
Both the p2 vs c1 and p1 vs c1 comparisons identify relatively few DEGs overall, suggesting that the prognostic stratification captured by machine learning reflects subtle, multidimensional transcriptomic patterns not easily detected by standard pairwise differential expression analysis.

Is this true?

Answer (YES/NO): YES